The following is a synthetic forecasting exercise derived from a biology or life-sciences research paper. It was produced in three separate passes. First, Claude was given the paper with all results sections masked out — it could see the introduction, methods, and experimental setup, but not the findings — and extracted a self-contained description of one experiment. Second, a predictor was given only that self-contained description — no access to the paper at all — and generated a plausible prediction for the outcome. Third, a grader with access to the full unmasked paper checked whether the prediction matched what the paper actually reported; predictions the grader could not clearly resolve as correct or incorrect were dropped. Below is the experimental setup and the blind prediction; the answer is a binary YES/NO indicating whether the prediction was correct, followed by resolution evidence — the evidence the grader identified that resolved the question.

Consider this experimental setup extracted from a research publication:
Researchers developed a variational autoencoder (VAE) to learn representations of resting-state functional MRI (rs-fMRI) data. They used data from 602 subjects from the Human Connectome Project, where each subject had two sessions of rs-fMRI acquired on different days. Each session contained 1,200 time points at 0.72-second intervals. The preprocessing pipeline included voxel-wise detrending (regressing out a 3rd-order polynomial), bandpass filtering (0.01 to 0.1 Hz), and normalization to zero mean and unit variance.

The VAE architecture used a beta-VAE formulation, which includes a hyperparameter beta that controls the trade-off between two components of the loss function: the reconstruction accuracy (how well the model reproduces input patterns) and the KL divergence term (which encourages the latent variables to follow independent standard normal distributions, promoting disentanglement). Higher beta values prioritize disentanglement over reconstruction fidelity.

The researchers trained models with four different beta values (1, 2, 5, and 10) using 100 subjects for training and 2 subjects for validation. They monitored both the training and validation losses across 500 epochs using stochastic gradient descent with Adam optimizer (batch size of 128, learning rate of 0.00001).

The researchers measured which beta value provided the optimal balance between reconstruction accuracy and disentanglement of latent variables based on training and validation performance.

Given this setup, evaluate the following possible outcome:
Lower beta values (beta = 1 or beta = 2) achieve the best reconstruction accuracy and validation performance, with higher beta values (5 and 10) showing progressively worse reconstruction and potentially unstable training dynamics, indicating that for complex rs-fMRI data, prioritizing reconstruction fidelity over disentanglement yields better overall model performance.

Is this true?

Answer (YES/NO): NO